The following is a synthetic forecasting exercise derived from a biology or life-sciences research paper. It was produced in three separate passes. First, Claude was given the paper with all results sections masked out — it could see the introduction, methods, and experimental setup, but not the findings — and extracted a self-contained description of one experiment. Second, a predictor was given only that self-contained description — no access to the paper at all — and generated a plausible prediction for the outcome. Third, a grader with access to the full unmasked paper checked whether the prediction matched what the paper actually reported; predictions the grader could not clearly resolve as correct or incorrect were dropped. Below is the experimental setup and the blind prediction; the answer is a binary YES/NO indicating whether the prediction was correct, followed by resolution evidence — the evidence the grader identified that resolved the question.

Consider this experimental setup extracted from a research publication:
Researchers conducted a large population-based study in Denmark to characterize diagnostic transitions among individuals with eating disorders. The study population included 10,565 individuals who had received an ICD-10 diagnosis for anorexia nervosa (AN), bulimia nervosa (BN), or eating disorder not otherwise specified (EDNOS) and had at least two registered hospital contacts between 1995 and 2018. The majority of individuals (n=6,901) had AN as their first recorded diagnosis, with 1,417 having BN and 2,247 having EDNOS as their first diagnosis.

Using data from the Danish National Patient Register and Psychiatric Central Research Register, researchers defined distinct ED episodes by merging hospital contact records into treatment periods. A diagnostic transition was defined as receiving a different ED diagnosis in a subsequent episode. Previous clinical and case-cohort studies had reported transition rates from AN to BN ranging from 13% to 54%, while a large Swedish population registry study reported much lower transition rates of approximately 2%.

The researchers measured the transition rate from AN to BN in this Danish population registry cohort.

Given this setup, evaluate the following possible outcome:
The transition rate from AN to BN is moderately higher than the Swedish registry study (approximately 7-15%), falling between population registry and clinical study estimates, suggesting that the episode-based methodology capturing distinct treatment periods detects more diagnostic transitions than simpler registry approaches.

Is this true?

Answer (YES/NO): NO